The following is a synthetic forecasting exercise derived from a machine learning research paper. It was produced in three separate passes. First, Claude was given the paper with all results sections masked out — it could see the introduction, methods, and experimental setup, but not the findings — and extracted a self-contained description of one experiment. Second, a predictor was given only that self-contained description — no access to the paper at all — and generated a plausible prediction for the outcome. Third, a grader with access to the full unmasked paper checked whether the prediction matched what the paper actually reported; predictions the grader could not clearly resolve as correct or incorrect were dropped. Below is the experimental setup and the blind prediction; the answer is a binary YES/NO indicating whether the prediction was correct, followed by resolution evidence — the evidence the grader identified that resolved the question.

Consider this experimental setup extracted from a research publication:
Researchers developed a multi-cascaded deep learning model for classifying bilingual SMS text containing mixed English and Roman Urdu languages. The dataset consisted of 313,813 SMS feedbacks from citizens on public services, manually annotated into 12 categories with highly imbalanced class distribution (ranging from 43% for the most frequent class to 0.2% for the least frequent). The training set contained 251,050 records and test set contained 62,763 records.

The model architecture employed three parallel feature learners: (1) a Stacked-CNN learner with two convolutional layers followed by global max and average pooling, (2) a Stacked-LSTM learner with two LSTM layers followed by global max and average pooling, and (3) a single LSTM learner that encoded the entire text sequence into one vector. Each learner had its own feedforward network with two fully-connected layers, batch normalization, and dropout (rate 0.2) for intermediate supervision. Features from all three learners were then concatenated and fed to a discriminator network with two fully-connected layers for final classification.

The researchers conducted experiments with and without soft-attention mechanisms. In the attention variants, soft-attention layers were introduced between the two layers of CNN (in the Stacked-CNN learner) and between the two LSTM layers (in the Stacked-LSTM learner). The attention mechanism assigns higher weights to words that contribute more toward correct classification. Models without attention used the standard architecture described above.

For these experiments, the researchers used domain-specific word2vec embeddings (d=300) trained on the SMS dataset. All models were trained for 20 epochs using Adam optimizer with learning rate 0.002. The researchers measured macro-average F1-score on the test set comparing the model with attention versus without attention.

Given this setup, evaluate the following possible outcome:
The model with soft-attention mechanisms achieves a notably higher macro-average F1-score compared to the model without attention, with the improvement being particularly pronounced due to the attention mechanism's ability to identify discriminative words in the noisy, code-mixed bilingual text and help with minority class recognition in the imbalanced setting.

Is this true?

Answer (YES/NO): NO